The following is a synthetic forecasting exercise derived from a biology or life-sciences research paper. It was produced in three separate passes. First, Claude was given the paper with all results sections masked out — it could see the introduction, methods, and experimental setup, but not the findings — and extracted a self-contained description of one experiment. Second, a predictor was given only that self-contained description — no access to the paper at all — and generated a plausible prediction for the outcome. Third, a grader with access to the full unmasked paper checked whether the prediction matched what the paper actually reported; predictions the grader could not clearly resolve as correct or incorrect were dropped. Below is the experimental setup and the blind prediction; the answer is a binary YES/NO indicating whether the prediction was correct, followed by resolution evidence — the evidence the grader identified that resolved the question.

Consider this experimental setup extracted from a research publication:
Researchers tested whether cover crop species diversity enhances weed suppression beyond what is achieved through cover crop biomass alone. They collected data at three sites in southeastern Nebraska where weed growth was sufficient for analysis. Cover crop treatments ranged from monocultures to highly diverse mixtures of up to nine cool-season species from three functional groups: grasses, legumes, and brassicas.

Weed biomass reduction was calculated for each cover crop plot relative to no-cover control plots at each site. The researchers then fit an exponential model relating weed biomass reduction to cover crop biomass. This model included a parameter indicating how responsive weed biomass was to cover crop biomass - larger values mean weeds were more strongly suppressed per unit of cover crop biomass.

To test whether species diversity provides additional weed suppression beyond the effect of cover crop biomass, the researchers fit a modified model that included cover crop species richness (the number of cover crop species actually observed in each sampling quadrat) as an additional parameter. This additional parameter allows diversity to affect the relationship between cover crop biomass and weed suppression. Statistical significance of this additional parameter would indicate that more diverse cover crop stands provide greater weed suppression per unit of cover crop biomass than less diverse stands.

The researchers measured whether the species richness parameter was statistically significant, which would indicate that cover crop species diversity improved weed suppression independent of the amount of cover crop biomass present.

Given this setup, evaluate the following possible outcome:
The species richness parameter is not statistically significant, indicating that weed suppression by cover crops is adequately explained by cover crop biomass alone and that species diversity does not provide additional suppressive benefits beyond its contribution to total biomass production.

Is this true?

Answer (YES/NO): YES